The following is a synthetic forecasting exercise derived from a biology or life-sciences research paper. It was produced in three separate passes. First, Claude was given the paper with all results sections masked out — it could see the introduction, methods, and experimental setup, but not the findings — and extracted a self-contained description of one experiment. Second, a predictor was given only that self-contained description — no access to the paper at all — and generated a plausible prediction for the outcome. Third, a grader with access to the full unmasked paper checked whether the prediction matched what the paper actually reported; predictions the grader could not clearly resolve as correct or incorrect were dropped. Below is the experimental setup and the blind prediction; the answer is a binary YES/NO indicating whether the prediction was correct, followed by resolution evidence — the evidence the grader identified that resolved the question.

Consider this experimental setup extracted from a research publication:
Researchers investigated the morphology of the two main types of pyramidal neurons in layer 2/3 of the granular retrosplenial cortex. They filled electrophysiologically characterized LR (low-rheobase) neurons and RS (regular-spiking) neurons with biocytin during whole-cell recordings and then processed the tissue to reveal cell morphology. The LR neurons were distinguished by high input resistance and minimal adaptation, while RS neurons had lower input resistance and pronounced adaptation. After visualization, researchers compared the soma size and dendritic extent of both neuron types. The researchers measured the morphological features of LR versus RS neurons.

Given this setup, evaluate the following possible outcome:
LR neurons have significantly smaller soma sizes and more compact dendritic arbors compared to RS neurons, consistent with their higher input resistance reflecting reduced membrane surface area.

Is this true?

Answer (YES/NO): YES